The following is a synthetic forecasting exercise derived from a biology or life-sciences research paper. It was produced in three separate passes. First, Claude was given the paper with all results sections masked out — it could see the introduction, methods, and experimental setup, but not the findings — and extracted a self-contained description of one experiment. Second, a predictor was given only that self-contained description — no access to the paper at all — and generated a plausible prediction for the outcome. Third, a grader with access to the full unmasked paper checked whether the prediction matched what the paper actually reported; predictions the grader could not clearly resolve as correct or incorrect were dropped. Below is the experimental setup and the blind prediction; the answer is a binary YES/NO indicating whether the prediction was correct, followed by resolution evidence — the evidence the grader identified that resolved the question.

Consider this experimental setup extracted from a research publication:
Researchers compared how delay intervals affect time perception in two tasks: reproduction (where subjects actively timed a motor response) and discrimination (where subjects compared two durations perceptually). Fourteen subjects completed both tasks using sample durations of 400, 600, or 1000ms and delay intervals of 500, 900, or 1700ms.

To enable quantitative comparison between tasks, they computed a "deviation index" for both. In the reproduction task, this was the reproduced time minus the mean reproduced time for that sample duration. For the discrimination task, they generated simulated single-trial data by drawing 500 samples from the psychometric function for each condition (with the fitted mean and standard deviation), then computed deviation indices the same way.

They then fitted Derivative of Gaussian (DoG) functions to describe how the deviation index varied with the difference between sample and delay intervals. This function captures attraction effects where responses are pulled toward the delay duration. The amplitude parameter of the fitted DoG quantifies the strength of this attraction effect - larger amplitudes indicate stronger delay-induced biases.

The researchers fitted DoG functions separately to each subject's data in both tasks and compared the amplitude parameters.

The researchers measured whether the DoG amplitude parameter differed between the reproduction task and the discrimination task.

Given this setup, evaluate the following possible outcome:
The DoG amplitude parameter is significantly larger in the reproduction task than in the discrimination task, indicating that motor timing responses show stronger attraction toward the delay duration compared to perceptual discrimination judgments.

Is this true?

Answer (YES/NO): YES